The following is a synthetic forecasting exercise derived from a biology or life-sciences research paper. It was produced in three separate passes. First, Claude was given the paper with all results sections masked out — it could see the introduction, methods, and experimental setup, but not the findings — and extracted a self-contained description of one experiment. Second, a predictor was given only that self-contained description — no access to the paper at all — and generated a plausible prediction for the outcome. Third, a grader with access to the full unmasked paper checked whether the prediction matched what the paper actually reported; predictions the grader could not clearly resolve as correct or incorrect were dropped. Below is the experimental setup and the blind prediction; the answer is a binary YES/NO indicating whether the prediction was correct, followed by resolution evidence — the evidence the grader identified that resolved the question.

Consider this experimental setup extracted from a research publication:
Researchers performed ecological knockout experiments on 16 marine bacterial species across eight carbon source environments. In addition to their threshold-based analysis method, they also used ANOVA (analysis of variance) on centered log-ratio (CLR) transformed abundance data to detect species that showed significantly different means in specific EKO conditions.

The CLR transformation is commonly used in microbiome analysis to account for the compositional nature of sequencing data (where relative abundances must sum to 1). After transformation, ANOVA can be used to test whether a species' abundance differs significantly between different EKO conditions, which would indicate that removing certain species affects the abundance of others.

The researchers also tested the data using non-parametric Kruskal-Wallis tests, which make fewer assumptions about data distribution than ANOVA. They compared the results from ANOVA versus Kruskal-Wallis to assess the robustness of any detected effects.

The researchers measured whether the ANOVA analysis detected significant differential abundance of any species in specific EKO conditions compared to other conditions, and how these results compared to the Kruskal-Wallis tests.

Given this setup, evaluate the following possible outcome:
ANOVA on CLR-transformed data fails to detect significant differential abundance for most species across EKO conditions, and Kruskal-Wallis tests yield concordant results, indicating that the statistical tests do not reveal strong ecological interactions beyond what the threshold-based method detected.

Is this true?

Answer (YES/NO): NO